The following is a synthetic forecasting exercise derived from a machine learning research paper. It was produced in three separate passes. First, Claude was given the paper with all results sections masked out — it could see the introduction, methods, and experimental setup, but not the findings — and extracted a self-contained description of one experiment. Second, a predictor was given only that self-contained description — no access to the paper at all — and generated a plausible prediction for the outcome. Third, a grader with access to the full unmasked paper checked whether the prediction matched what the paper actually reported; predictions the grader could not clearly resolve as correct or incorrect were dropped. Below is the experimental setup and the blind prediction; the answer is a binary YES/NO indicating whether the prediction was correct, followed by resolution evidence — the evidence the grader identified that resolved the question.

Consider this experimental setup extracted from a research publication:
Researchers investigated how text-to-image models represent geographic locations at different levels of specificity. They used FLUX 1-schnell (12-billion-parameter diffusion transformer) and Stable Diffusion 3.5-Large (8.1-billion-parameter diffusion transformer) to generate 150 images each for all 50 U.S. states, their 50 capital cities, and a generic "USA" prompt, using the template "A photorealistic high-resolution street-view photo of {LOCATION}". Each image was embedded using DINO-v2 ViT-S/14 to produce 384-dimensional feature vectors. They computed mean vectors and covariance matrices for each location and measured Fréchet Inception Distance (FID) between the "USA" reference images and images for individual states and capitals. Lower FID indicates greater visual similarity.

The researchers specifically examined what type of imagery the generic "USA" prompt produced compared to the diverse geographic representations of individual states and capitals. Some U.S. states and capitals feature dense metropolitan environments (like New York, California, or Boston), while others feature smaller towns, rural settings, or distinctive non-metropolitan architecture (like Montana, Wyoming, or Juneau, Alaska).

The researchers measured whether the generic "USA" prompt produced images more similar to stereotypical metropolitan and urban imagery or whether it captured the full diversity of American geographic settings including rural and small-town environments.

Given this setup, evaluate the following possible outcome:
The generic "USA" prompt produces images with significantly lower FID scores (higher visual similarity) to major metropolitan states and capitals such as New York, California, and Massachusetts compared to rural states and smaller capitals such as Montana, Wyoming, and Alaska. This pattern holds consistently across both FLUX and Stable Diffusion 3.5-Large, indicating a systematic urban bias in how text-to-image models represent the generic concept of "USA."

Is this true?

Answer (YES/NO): NO